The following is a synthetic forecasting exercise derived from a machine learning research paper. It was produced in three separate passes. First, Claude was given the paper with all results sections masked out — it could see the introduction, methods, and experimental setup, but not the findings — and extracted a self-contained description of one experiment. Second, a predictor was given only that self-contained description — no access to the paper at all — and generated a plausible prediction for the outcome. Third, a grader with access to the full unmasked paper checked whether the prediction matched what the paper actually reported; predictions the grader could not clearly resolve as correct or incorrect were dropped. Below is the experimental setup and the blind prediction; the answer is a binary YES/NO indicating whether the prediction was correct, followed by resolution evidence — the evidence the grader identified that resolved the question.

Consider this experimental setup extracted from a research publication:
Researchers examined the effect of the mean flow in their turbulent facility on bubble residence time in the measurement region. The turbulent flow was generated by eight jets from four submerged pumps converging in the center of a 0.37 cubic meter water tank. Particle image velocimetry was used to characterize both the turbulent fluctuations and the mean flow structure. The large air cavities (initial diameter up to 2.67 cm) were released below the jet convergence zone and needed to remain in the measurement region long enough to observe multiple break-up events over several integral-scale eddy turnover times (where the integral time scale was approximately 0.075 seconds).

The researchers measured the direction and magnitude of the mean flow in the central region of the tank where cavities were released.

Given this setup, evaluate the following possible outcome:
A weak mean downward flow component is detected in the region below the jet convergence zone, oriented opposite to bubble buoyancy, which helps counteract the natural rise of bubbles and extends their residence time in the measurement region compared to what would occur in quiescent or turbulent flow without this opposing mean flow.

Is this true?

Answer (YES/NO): NO